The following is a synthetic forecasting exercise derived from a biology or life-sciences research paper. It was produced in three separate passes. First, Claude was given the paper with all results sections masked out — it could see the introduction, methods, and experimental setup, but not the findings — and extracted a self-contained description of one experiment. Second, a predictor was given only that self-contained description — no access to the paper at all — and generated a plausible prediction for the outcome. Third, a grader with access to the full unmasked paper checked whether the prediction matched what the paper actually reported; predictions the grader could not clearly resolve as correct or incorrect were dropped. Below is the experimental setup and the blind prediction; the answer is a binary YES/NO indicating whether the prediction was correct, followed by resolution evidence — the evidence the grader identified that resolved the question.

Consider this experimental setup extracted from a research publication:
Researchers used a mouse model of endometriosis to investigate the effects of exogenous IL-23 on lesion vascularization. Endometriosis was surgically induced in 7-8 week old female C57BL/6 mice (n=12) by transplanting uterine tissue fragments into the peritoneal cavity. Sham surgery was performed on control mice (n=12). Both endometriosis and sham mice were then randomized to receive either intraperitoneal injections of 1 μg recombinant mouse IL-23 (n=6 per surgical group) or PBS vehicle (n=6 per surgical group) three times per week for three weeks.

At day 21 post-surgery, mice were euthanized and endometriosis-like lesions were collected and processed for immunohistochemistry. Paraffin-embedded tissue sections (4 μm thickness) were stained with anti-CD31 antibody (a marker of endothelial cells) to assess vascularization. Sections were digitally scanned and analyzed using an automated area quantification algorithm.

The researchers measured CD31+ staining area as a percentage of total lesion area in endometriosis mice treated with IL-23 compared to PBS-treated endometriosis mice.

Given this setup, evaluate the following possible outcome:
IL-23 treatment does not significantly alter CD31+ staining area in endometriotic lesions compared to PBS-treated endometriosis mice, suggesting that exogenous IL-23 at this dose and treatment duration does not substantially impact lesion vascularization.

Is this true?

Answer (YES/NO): YES